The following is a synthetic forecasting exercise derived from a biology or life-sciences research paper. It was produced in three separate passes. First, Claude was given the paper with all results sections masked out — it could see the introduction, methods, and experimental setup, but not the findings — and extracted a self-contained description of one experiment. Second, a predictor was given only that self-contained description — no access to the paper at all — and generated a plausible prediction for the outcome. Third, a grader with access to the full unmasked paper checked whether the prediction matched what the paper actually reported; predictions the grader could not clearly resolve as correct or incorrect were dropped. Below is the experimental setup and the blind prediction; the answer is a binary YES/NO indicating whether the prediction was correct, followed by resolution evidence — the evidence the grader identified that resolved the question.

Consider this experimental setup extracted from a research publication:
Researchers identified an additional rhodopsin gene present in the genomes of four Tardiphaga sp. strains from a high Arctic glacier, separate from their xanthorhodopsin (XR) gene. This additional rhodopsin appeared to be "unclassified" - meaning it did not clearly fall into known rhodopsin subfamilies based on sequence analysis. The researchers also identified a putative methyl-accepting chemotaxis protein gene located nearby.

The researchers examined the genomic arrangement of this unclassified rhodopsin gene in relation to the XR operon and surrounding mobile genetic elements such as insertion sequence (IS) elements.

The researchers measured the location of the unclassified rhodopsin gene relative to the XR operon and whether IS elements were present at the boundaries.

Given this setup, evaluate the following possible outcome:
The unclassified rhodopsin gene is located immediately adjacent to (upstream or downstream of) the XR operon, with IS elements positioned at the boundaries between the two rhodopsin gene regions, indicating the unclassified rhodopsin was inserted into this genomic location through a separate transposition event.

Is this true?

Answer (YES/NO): YES